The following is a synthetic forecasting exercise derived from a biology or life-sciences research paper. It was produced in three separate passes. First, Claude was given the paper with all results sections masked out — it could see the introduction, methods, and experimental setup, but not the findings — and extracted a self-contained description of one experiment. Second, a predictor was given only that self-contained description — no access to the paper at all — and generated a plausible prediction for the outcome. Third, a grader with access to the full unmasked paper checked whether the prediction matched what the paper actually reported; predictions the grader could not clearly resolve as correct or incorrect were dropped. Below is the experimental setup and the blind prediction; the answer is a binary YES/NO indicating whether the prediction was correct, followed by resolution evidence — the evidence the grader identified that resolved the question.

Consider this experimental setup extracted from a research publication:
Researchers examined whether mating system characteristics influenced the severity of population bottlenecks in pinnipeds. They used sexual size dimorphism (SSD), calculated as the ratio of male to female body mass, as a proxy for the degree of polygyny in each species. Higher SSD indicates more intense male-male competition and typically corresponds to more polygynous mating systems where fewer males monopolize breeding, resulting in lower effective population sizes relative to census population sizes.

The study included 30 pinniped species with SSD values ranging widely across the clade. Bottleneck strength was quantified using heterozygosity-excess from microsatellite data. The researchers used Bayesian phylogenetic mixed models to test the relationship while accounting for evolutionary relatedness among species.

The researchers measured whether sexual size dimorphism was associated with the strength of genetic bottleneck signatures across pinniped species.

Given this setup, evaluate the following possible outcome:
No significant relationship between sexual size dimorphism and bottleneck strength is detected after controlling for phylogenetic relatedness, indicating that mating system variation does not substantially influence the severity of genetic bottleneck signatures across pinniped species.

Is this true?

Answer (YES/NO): NO